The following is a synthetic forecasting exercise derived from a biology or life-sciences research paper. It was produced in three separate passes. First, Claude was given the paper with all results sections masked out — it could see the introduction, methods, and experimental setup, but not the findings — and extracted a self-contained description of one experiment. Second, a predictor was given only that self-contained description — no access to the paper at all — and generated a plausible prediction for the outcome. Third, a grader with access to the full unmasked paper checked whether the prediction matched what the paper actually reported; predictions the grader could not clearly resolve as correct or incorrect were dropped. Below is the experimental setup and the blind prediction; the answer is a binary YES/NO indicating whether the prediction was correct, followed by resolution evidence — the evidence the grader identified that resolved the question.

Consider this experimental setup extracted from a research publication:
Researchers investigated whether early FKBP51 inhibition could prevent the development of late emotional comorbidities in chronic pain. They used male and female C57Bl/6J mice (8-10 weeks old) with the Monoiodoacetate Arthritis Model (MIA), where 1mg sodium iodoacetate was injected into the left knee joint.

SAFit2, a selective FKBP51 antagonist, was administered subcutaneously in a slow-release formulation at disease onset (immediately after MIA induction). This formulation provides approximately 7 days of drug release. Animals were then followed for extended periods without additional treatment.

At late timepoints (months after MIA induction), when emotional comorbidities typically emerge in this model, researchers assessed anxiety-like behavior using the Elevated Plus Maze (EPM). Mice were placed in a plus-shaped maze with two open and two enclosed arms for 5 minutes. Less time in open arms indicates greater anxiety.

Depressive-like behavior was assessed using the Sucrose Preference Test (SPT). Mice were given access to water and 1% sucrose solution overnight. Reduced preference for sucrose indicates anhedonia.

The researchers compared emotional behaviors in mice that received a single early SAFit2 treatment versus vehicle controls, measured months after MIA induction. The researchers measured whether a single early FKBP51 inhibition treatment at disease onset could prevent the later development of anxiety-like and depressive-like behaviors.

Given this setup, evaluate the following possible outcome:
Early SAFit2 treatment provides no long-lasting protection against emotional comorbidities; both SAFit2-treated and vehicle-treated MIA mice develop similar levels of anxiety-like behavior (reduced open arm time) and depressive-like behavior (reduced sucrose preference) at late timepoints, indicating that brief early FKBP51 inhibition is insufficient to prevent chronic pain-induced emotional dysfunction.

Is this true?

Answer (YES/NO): NO